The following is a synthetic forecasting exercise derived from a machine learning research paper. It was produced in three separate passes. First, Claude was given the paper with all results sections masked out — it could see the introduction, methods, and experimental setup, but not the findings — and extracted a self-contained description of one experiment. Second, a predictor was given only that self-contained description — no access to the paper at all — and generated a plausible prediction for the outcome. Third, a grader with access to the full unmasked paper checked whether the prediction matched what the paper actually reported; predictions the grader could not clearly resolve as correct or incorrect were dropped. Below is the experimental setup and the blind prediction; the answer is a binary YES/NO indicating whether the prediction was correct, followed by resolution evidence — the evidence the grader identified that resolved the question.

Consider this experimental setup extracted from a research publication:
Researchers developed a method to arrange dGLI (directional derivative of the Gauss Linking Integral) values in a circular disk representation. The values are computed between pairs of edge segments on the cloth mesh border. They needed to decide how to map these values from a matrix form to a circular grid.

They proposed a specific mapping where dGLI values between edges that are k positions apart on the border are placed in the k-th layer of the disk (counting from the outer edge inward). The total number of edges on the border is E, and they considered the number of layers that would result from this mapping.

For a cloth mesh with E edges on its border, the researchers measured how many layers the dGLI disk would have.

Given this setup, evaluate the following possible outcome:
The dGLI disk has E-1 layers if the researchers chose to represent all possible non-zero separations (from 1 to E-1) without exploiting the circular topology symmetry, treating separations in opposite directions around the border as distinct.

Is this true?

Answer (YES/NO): NO